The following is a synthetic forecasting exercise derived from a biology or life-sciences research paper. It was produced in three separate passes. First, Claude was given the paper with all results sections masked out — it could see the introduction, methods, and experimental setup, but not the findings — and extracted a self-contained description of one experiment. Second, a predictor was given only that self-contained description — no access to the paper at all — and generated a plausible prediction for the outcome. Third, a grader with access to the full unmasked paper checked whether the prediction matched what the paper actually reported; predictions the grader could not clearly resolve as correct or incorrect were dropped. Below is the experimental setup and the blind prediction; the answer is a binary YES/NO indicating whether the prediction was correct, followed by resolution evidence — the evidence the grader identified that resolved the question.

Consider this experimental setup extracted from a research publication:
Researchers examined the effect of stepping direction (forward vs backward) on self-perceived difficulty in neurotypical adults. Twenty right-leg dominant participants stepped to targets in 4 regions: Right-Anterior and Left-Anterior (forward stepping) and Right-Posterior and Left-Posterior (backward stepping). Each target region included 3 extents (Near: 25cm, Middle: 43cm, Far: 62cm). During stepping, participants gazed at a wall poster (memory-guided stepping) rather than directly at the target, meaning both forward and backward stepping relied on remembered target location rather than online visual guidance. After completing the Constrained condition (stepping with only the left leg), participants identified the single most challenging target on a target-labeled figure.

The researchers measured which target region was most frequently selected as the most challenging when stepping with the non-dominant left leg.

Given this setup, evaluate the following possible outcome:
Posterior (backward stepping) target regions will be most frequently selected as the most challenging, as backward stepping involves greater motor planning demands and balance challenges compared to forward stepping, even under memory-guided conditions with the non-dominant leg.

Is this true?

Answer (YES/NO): YES